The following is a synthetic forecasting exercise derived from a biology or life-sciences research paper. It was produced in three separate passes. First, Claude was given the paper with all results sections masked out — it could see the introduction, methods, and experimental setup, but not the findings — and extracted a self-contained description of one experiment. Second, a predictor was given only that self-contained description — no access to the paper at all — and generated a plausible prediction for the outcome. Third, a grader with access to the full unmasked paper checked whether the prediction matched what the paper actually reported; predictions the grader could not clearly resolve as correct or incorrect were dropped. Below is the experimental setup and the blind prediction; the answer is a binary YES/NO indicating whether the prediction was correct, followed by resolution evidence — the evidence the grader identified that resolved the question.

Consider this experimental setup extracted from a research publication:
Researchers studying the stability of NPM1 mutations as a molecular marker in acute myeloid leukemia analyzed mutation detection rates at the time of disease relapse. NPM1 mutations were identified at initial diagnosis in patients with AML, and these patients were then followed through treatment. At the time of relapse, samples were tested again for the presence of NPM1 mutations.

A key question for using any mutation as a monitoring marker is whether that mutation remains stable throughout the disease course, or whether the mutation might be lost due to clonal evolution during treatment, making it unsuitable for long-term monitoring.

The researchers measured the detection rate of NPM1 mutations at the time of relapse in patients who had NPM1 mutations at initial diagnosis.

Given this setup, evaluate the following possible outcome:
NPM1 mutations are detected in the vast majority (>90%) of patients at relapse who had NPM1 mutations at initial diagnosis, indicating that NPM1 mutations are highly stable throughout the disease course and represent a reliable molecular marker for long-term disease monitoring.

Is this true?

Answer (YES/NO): YES